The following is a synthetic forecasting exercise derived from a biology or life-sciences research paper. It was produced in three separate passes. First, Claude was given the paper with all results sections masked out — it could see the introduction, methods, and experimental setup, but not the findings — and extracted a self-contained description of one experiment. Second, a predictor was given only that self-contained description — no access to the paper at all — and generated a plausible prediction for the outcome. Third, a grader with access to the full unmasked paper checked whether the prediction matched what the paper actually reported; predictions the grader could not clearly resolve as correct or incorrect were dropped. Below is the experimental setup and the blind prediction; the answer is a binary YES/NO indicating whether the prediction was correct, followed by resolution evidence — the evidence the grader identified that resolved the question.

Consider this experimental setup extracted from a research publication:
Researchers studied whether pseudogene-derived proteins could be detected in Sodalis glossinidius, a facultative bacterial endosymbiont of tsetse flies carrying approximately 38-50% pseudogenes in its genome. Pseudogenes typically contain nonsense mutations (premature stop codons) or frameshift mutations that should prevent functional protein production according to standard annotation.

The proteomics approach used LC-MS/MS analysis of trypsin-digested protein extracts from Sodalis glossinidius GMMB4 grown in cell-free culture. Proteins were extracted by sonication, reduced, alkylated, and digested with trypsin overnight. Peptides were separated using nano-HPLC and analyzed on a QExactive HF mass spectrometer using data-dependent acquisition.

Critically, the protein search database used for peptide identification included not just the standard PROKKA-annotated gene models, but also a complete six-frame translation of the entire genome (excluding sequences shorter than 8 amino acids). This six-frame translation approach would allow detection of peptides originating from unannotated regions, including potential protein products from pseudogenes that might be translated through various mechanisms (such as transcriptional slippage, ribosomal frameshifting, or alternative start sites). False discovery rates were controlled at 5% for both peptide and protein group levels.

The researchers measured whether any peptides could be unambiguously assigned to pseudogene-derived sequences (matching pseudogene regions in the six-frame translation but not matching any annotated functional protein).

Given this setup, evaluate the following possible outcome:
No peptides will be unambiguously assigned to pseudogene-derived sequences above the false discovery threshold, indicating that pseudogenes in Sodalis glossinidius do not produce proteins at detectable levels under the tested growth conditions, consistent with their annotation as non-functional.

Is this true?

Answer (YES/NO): NO